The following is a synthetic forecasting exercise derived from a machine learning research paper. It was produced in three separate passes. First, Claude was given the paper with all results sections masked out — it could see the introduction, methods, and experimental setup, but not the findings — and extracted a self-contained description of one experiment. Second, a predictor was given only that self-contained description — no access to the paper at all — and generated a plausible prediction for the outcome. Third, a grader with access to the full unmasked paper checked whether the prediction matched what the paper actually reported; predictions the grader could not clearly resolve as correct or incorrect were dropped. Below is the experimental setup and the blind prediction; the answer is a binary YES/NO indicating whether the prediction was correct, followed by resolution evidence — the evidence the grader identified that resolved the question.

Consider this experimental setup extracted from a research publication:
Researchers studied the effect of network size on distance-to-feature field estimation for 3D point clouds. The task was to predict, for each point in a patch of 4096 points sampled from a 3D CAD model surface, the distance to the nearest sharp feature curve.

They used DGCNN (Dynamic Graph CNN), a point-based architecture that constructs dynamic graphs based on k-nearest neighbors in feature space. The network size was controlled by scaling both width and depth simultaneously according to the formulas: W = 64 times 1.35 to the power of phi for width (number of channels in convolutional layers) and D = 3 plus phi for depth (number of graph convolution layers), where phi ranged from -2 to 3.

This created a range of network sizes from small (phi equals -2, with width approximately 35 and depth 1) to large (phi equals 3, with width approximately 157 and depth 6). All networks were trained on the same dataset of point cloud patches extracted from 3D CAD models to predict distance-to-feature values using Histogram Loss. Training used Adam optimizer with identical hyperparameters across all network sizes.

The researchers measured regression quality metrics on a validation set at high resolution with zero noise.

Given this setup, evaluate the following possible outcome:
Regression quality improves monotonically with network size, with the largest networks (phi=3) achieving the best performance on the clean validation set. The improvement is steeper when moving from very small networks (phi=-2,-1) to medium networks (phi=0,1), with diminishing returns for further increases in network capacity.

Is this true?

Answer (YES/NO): YES